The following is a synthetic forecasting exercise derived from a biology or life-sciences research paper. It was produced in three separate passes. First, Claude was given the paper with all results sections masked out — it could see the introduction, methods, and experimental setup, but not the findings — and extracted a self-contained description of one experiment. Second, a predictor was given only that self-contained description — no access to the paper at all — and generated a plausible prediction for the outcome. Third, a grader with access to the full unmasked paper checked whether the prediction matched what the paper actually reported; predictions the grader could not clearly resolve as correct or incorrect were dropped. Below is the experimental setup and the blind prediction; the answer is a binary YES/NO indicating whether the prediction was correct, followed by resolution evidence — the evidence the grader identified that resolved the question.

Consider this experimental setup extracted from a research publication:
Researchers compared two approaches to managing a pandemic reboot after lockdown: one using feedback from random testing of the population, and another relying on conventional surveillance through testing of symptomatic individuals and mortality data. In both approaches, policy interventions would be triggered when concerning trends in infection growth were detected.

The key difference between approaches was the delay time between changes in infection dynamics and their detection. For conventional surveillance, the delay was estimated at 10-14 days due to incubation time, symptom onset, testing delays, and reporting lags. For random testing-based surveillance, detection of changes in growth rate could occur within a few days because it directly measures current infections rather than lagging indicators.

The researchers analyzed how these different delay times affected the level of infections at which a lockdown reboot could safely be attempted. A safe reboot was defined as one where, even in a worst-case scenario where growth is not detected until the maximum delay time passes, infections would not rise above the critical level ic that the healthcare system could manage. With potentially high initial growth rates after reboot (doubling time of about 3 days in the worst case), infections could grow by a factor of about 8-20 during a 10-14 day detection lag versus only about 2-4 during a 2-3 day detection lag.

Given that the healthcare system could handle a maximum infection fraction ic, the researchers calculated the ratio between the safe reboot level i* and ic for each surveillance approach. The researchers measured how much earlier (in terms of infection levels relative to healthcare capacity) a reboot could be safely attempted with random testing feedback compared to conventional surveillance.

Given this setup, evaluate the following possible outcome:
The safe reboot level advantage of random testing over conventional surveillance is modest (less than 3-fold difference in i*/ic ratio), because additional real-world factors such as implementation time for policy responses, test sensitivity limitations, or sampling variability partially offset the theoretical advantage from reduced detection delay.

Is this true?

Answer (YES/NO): NO